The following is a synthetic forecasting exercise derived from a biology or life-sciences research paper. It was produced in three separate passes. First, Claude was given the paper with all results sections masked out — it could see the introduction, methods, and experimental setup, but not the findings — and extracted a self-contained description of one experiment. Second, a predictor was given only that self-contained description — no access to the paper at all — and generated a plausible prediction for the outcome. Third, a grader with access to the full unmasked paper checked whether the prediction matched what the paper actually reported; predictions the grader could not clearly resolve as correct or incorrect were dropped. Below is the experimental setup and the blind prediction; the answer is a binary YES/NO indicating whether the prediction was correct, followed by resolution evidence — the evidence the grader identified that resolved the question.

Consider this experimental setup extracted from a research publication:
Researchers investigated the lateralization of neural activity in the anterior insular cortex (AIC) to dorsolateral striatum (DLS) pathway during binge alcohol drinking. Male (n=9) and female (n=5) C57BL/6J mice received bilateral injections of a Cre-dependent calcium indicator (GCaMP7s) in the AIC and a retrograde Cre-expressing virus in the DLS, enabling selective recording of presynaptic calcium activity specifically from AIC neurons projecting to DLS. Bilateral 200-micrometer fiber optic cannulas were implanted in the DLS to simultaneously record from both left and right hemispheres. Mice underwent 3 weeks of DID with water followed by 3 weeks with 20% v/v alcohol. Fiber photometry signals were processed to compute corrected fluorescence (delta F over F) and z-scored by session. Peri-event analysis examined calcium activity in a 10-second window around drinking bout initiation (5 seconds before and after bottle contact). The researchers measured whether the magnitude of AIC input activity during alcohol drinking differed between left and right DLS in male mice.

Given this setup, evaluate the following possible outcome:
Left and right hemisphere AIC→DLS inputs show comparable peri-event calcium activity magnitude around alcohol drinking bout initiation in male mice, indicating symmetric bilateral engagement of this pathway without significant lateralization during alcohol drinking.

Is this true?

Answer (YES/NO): NO